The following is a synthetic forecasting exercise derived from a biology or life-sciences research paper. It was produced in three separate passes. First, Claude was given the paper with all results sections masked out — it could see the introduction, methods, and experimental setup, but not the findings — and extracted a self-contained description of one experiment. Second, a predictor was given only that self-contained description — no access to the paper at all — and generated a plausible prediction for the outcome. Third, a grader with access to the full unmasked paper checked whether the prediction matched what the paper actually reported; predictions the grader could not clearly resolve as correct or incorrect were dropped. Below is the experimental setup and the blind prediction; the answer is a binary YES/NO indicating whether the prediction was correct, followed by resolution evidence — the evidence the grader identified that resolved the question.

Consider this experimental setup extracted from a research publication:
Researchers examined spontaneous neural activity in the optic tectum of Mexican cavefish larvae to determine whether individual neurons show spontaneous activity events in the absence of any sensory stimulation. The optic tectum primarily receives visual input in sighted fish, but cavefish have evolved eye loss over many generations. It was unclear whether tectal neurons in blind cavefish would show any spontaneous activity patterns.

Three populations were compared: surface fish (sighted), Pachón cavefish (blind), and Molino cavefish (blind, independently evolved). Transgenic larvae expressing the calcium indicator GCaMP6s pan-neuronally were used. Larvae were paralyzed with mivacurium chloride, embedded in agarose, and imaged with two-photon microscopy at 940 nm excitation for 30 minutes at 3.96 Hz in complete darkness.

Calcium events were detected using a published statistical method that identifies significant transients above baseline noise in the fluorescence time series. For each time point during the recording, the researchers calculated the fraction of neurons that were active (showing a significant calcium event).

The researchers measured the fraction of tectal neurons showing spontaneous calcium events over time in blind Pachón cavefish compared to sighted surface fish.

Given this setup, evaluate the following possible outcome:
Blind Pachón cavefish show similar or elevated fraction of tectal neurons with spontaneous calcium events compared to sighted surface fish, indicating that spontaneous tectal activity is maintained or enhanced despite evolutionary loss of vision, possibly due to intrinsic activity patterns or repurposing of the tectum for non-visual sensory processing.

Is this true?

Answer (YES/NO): YES